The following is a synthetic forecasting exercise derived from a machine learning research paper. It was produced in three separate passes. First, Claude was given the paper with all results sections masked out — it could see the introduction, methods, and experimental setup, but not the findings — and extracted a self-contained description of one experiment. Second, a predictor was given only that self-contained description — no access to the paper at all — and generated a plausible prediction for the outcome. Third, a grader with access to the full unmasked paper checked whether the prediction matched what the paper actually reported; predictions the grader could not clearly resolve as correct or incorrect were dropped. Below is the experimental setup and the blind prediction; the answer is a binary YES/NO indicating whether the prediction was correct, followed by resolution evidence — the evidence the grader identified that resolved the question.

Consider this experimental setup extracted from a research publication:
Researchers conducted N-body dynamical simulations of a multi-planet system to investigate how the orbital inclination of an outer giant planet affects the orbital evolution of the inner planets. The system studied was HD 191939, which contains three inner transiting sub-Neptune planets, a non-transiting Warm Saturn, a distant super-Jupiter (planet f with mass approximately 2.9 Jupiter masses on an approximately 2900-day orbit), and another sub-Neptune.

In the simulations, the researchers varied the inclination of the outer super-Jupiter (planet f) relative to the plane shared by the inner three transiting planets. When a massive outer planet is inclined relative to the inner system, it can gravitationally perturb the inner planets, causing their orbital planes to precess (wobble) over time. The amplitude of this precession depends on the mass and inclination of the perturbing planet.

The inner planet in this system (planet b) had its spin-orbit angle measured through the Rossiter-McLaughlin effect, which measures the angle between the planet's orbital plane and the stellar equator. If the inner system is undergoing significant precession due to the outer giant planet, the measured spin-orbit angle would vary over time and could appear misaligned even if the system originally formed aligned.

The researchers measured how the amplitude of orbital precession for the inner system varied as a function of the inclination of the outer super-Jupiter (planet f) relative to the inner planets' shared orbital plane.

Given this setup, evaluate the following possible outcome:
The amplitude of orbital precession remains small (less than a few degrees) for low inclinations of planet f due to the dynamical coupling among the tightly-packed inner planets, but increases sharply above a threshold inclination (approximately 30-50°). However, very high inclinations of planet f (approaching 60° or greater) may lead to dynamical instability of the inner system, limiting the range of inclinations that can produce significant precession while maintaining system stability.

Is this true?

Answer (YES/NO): NO